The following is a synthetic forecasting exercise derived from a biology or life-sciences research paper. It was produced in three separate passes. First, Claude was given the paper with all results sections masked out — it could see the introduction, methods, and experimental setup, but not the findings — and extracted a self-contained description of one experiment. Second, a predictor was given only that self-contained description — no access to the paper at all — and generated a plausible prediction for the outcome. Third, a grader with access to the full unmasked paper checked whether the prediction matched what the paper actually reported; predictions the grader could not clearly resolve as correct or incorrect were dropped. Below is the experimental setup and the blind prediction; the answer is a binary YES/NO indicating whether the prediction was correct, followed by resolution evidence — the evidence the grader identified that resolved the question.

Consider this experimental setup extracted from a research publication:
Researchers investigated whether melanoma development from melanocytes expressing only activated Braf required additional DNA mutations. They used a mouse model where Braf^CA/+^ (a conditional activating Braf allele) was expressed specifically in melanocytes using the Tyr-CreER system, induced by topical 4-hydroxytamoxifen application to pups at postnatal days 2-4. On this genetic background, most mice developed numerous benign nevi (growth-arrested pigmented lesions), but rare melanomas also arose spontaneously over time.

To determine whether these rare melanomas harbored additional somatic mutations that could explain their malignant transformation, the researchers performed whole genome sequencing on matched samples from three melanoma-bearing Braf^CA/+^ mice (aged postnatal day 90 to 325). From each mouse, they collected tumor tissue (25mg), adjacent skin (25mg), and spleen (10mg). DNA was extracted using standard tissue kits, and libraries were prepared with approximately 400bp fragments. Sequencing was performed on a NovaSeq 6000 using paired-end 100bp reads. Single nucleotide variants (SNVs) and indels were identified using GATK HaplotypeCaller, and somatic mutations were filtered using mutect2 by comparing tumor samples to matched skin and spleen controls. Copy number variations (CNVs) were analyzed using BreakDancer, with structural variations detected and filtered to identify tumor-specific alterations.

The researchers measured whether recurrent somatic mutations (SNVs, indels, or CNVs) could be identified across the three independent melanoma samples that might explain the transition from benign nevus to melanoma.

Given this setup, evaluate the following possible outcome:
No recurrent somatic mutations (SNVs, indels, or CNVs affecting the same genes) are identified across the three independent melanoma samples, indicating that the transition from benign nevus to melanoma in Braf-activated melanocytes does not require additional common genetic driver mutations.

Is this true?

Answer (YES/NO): YES